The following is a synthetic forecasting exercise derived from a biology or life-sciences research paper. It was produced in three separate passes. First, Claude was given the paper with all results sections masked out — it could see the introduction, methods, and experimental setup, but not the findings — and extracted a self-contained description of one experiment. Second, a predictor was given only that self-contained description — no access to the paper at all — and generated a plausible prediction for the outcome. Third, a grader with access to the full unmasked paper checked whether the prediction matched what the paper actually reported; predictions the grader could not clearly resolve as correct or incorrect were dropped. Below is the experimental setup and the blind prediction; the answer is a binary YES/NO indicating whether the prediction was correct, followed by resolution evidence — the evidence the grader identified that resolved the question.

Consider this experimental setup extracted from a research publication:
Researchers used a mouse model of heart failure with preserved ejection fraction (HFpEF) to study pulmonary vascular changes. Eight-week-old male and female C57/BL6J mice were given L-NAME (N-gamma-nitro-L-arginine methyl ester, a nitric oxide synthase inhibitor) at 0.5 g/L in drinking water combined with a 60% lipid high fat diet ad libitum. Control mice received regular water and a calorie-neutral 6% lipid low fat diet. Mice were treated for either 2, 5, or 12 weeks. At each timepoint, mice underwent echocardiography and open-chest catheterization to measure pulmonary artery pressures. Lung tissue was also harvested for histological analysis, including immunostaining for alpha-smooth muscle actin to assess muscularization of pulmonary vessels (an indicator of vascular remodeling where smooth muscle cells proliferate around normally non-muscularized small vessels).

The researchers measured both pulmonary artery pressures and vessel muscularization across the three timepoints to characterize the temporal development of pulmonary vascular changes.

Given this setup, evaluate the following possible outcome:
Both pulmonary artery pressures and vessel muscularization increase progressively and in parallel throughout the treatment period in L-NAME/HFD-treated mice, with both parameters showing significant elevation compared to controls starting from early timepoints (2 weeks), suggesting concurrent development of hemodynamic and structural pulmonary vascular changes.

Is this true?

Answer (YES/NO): YES